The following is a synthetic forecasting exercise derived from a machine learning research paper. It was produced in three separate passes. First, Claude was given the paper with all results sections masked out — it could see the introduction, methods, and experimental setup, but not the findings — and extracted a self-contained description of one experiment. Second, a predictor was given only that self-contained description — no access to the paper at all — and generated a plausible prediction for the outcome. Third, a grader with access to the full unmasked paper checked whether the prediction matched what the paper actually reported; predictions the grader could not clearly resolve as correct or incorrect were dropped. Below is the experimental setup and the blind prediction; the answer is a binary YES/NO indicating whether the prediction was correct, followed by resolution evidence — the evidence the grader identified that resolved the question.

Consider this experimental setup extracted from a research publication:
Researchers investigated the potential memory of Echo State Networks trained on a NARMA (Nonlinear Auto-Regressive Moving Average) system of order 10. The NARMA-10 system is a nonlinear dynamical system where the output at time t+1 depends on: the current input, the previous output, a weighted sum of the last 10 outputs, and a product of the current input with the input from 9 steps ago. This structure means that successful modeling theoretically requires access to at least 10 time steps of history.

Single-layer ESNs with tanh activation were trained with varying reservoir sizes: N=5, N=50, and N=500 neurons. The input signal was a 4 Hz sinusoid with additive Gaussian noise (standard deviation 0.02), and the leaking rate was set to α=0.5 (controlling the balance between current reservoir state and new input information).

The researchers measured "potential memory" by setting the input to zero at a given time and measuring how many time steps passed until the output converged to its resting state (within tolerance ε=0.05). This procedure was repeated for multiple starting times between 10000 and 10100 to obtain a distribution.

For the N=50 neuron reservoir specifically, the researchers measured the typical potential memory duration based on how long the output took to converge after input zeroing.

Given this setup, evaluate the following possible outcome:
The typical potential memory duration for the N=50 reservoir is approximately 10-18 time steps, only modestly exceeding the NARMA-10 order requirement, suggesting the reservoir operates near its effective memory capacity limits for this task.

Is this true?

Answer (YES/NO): NO